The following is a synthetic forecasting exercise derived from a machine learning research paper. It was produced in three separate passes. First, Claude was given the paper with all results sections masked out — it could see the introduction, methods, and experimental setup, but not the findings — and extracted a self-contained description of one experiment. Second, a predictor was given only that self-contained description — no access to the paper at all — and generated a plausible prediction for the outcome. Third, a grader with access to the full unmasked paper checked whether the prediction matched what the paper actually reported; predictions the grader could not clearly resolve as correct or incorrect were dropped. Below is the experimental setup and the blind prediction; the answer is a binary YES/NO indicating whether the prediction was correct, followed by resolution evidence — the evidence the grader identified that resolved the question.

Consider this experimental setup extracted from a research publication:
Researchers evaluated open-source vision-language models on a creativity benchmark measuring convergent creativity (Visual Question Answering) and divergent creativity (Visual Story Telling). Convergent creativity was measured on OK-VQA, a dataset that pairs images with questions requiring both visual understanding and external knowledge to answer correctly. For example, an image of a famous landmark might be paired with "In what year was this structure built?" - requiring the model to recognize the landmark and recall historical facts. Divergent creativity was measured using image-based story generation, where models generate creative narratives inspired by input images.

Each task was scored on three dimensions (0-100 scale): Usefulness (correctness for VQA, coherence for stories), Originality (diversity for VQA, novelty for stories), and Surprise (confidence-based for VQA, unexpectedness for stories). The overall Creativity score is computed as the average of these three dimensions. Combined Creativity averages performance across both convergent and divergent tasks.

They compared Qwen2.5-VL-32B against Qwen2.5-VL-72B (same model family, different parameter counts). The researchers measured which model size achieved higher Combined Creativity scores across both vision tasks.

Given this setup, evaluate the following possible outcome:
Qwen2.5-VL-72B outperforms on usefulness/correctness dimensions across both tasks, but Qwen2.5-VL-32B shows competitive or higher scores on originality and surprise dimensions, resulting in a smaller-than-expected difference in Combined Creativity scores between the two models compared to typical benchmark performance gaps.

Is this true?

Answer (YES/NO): NO